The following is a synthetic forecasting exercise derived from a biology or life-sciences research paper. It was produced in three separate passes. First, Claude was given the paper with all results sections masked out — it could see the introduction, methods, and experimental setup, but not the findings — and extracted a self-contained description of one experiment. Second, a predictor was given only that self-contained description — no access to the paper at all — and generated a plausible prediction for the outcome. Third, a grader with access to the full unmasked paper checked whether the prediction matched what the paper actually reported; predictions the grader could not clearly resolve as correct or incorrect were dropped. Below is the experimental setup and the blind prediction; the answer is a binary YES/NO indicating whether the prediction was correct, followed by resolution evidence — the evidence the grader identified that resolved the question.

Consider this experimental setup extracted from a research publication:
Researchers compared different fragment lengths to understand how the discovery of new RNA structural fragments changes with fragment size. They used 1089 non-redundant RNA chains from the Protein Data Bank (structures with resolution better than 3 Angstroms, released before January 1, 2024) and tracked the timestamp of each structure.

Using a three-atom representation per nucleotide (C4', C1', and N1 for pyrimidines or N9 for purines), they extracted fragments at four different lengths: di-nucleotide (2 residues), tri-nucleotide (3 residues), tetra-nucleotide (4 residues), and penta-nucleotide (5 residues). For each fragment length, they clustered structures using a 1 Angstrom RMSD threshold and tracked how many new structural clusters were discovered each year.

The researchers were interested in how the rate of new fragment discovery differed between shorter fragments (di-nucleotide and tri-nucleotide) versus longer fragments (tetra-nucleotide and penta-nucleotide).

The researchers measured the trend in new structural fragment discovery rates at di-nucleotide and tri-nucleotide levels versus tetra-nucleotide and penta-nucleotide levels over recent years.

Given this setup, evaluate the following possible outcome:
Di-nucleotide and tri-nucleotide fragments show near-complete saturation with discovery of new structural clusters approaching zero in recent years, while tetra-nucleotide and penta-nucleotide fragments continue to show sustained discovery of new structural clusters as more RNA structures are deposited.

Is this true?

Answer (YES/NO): NO